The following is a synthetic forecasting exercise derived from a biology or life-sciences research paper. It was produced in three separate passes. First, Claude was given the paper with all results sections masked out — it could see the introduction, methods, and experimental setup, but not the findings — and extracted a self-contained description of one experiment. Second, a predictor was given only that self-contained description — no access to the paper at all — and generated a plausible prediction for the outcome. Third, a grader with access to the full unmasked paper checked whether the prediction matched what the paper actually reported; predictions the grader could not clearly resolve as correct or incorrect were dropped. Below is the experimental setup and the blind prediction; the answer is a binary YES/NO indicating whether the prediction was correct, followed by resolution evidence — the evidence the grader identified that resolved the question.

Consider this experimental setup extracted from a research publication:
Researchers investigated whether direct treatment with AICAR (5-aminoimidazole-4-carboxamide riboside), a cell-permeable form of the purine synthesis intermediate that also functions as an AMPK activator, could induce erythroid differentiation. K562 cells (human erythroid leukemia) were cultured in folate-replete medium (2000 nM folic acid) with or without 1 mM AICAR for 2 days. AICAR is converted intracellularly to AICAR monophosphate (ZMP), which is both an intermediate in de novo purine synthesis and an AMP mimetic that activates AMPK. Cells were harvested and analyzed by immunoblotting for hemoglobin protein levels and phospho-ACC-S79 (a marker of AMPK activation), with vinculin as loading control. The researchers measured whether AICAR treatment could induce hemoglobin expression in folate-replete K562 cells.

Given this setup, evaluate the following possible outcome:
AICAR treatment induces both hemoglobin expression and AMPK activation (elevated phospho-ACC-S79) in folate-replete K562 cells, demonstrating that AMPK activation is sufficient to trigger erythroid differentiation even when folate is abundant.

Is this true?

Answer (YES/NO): NO